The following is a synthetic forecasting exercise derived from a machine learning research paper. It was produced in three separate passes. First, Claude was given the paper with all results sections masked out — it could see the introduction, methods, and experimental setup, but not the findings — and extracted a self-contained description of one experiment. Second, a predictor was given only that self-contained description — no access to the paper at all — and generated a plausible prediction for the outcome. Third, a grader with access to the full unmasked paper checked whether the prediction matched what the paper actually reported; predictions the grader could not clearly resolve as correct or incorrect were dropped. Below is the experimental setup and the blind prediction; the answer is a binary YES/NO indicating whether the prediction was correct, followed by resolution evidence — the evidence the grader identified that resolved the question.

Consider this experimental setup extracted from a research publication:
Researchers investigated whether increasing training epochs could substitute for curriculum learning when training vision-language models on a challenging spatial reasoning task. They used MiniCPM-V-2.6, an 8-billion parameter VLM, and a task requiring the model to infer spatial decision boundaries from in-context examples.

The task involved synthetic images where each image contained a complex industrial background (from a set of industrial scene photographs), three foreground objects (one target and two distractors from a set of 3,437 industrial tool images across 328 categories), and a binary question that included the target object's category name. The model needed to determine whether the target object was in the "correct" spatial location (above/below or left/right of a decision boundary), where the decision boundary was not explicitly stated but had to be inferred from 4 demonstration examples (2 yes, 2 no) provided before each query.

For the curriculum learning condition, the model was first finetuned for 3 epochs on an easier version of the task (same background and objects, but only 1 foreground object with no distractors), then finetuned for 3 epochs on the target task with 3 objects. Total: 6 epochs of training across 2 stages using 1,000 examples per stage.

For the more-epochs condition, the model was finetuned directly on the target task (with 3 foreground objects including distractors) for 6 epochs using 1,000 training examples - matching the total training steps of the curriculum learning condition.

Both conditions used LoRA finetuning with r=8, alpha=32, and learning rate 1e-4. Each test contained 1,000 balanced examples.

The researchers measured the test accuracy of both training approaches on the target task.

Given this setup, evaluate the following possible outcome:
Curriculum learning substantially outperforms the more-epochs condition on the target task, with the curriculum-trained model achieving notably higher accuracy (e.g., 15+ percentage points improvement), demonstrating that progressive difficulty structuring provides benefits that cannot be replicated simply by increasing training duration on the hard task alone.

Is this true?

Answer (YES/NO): YES